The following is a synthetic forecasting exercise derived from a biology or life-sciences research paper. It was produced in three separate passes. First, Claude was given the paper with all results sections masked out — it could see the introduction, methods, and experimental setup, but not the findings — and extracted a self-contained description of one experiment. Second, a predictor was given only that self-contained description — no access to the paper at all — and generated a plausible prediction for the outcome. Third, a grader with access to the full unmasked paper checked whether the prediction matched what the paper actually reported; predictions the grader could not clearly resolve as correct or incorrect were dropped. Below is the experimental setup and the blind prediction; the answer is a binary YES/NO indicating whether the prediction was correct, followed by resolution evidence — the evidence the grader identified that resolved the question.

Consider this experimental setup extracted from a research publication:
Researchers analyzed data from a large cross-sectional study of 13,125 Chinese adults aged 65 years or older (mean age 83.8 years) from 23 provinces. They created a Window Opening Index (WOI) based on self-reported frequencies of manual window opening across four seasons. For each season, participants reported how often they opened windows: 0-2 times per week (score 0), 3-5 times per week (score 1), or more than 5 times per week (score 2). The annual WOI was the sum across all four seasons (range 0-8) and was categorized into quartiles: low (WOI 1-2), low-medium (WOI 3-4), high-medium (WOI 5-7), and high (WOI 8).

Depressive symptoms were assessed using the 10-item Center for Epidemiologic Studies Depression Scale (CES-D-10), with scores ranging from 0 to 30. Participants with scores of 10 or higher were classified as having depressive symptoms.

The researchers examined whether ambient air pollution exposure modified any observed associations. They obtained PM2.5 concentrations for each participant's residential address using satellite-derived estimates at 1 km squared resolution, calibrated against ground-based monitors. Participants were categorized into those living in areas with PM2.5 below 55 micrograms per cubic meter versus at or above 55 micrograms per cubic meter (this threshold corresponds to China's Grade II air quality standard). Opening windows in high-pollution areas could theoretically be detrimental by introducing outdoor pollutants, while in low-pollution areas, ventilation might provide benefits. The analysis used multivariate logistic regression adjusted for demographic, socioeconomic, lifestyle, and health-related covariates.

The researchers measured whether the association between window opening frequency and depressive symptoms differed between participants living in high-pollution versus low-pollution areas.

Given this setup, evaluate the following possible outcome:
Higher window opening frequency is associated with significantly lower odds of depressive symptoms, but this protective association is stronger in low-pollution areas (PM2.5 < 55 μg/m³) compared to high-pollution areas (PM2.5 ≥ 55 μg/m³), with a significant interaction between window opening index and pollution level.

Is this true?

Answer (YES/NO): YES